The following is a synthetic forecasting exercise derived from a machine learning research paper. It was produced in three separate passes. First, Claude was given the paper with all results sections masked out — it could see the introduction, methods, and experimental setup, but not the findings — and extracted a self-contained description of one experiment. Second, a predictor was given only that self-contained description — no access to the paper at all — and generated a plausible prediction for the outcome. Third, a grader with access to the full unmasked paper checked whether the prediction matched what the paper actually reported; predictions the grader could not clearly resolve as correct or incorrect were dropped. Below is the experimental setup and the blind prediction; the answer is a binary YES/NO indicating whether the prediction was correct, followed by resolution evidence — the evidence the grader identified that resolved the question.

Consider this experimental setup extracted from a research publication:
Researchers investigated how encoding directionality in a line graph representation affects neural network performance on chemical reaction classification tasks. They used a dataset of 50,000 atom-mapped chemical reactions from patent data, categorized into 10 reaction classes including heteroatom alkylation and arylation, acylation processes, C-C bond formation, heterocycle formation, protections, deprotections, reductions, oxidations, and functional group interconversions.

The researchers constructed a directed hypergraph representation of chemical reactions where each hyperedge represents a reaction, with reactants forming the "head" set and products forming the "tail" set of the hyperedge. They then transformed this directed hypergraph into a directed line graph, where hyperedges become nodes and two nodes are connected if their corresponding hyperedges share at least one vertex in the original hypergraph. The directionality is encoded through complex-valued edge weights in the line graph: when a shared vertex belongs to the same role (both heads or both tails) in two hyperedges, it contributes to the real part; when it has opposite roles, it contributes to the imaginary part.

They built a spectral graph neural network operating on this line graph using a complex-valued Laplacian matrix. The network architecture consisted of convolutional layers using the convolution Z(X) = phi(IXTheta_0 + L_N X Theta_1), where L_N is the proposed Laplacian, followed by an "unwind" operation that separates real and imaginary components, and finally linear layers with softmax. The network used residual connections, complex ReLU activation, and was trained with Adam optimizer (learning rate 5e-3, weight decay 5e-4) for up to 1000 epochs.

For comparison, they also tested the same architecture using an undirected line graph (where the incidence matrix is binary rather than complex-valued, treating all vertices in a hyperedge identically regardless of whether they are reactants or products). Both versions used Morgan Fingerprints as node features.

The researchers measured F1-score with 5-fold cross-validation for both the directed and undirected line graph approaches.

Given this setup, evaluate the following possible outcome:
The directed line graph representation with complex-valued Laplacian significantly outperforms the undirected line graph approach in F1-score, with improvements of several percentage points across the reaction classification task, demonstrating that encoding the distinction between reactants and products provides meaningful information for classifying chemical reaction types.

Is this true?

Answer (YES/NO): YES